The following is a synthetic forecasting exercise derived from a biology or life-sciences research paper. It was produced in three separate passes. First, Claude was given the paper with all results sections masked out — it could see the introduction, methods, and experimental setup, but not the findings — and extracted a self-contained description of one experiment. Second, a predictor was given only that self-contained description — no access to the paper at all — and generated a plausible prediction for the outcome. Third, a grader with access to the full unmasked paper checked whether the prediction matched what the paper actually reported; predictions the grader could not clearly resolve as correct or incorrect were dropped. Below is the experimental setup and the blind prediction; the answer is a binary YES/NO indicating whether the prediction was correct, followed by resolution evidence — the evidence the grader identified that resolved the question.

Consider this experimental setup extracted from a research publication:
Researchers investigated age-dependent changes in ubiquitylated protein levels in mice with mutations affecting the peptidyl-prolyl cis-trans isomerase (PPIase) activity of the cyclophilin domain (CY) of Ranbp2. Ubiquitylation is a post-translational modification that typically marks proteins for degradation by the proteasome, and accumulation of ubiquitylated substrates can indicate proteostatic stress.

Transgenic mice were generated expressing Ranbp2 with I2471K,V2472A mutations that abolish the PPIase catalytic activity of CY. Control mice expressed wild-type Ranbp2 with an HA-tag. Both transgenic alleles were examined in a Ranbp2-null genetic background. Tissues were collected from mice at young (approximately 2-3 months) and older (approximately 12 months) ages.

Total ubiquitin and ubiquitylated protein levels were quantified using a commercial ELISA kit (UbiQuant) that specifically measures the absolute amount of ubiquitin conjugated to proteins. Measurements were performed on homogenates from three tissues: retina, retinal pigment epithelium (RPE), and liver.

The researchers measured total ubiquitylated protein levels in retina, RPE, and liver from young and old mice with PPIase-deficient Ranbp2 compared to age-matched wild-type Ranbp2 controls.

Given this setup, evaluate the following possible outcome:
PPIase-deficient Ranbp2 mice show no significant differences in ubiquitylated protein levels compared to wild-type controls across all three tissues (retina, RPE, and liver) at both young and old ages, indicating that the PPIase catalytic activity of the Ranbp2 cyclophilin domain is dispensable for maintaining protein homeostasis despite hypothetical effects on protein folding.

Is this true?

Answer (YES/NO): NO